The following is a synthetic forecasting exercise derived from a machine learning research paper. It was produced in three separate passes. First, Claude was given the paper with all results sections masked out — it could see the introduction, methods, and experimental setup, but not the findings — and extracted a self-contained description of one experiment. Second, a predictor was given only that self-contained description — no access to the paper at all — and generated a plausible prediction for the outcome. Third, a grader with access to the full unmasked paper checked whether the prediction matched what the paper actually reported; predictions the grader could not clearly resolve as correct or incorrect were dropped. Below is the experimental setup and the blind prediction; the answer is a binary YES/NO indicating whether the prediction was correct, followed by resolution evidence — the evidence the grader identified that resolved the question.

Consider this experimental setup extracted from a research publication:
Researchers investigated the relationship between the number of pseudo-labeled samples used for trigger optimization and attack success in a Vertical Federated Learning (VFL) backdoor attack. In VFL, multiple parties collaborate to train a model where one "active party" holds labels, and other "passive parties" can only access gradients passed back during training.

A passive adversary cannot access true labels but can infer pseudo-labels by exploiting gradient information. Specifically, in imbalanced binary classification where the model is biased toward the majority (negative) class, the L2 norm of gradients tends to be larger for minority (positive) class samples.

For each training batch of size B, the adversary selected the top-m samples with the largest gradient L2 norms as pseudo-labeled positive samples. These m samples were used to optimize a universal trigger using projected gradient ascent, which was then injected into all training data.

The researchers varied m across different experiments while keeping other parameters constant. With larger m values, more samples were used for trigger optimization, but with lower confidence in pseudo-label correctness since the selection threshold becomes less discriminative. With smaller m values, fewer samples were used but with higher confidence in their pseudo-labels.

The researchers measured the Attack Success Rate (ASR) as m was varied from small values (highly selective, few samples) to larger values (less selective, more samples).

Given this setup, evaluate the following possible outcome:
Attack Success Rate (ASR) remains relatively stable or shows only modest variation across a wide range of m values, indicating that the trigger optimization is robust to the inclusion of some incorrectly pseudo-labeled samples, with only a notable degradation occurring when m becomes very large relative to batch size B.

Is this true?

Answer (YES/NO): YES